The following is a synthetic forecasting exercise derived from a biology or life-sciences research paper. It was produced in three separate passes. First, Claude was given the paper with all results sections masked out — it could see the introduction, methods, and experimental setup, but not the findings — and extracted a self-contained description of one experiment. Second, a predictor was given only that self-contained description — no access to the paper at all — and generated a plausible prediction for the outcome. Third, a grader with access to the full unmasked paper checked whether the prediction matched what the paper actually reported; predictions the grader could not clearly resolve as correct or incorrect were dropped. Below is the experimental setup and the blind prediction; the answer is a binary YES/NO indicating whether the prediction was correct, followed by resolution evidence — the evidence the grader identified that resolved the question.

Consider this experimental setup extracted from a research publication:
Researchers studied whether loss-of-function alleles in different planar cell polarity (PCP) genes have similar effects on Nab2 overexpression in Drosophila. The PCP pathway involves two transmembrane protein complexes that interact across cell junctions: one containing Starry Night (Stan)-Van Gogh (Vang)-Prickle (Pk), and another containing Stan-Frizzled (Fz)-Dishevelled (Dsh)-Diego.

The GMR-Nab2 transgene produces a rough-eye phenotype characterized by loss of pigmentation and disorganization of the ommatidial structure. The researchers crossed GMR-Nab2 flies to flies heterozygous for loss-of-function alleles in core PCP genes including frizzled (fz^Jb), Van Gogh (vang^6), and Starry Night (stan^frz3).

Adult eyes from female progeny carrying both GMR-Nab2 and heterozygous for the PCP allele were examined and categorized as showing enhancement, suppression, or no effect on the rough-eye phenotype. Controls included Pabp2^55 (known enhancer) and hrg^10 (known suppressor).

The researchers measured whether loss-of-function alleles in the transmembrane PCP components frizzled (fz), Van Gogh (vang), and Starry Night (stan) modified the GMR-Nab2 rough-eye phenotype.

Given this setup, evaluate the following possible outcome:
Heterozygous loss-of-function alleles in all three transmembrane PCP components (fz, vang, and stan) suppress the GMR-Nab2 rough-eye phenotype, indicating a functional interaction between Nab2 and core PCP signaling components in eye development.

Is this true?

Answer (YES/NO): NO